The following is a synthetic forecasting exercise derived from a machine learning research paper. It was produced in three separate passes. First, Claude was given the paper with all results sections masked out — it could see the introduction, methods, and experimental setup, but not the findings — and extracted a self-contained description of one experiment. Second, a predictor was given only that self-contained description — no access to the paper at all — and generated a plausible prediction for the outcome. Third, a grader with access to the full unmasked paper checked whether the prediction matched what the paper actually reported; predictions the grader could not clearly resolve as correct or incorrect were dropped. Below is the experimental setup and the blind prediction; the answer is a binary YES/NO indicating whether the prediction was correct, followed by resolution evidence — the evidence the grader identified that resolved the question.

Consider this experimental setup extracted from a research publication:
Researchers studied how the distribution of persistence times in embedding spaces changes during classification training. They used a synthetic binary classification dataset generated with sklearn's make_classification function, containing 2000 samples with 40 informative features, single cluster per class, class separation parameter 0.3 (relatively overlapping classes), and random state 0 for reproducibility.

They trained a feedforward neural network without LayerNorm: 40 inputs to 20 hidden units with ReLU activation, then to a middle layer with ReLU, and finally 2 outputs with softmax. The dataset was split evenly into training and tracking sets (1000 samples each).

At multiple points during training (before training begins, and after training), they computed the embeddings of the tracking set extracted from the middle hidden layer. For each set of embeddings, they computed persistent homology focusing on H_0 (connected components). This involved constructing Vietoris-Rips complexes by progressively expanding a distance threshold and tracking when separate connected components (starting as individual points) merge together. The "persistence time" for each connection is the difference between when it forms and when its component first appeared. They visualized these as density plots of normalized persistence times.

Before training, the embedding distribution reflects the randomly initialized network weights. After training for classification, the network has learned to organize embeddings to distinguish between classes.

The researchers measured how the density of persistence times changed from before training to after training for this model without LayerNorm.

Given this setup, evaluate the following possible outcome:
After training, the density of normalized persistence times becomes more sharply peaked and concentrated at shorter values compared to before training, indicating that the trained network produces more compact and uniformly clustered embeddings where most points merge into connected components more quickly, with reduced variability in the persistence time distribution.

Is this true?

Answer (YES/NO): NO